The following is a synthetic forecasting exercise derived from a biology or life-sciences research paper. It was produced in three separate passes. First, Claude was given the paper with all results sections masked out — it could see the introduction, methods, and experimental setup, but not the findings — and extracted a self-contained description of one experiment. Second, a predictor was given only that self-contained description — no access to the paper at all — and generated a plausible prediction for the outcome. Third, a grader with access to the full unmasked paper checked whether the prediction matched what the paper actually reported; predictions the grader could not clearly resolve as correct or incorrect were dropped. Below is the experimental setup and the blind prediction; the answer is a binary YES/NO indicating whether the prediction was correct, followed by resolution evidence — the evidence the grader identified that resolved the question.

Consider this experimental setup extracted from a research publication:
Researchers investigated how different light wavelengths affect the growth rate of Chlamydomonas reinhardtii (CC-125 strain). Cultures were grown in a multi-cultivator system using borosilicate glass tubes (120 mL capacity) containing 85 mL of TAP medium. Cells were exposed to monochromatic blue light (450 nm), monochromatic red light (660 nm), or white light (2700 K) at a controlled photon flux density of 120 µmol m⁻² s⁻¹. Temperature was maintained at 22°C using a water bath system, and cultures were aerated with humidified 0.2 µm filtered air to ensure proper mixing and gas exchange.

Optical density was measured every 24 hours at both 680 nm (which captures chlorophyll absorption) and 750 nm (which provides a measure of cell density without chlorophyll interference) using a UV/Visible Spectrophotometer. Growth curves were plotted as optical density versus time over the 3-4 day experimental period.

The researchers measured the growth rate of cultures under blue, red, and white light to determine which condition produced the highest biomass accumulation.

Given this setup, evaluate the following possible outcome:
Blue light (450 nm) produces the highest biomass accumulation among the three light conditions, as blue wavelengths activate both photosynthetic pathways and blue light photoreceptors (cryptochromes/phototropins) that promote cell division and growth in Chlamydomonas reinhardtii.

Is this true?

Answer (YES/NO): NO